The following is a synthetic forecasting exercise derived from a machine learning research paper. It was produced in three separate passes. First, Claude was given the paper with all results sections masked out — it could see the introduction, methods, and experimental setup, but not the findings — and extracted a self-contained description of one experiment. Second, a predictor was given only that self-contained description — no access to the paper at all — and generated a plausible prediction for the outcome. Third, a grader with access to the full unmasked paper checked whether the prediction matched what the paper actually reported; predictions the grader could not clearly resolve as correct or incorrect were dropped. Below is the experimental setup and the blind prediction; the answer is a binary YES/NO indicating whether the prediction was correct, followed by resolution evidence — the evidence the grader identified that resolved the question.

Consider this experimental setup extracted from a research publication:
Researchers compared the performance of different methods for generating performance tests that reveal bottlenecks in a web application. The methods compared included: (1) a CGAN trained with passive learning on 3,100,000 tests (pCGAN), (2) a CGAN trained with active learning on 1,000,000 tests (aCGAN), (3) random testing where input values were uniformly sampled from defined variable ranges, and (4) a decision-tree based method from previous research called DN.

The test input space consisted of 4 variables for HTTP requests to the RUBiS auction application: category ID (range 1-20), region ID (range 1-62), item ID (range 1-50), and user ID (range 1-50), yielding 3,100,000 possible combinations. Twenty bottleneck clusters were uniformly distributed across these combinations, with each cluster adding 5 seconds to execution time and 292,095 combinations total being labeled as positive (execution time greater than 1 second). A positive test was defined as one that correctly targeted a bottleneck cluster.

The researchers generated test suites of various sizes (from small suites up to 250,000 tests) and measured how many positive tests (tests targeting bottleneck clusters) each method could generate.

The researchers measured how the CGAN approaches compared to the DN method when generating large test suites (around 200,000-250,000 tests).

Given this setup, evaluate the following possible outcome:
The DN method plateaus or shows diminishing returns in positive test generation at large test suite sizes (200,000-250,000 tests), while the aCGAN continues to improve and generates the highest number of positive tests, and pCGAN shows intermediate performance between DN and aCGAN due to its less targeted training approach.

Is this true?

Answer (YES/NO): NO